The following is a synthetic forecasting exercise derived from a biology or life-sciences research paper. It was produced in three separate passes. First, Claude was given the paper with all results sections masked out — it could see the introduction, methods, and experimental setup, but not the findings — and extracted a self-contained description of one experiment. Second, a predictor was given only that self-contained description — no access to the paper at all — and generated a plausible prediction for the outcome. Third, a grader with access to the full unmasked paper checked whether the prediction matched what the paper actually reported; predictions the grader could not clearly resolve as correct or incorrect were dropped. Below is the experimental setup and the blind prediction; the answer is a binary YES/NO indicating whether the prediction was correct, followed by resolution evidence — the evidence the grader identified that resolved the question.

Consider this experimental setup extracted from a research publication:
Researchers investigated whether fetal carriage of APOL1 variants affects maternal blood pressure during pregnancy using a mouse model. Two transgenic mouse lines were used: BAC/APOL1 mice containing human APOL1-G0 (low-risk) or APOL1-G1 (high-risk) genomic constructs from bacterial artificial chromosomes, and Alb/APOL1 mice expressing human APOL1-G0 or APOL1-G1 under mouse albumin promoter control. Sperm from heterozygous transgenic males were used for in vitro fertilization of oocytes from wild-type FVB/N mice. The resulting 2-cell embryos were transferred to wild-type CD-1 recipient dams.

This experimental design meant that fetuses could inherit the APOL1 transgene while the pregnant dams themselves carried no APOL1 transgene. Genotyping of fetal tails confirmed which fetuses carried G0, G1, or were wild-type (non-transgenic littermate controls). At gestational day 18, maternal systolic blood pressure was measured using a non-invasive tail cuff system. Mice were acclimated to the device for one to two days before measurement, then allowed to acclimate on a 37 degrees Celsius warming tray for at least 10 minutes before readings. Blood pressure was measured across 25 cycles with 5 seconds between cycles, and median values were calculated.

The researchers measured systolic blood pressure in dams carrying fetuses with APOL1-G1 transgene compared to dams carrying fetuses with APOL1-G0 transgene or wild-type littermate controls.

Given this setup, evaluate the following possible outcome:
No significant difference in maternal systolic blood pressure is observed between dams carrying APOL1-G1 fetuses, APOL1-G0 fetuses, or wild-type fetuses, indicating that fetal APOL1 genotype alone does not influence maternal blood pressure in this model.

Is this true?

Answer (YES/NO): NO